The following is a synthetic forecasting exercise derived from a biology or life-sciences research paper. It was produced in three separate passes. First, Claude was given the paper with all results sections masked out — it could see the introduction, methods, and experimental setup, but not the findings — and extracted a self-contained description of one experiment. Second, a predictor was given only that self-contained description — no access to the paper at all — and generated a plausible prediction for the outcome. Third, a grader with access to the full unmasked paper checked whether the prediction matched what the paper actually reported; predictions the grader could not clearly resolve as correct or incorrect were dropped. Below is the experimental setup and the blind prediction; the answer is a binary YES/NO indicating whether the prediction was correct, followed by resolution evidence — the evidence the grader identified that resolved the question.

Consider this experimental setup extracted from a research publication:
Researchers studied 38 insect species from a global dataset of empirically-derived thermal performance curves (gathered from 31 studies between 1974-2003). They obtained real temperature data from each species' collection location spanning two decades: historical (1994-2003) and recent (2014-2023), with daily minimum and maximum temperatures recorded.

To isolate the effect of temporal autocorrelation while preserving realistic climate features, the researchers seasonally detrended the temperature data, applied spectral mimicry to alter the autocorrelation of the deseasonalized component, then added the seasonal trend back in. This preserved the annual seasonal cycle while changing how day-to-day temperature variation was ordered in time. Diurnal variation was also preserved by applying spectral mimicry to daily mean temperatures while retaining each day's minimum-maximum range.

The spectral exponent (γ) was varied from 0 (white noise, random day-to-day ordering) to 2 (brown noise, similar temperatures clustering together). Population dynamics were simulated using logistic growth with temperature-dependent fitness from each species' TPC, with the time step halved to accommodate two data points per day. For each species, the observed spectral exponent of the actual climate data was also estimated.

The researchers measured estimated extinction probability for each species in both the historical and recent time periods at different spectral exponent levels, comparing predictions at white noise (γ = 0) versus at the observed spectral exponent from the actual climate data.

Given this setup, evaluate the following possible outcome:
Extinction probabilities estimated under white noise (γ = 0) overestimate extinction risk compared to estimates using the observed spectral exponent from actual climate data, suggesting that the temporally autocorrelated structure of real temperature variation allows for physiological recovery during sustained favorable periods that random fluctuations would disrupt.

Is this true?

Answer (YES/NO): NO